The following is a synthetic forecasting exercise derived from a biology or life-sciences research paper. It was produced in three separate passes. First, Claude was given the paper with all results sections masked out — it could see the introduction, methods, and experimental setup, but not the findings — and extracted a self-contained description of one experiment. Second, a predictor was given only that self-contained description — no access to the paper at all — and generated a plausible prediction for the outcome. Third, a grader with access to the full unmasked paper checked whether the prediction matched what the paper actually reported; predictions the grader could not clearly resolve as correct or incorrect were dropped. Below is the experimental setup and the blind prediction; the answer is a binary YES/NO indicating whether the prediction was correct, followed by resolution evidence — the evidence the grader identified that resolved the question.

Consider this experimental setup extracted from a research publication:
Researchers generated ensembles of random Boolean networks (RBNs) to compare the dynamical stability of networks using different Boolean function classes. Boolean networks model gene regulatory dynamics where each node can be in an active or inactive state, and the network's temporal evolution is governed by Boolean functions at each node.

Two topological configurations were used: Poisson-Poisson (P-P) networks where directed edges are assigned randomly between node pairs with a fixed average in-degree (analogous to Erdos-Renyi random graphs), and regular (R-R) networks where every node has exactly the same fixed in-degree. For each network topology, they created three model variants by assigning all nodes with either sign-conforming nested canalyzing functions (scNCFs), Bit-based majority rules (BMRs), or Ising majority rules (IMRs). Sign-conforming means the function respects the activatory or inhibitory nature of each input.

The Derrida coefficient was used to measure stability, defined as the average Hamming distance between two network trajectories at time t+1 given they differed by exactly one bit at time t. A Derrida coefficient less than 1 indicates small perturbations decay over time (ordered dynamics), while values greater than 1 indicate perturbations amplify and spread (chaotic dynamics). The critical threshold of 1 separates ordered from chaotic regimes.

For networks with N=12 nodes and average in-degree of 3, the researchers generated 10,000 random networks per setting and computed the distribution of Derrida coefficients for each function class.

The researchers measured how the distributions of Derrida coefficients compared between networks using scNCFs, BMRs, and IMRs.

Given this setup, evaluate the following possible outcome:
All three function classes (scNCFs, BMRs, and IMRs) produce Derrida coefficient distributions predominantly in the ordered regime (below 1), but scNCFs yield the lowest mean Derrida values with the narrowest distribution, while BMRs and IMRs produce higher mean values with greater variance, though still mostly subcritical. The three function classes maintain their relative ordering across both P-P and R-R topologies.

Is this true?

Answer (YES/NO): NO